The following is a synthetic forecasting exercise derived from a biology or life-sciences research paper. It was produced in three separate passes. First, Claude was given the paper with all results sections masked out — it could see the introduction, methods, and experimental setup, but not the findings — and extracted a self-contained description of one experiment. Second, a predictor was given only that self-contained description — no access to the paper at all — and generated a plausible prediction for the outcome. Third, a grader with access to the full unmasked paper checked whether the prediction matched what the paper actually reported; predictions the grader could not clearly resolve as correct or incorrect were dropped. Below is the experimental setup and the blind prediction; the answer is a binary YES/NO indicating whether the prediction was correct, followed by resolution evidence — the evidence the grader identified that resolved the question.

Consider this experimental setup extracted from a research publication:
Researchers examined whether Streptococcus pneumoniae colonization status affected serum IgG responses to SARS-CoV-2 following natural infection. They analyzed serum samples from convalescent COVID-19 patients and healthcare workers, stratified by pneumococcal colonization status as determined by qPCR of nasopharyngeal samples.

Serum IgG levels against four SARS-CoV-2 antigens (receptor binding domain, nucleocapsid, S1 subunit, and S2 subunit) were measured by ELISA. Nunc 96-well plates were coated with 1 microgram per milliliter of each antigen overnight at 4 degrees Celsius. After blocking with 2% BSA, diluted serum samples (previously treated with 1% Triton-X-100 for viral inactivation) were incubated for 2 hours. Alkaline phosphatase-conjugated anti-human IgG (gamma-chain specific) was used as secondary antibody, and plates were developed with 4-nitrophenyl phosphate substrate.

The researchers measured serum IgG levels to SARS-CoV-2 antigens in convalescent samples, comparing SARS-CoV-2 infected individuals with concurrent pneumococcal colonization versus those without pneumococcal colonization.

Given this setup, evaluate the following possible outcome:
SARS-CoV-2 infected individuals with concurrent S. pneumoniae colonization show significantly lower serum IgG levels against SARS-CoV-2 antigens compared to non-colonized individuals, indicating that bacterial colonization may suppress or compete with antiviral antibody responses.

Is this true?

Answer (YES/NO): YES